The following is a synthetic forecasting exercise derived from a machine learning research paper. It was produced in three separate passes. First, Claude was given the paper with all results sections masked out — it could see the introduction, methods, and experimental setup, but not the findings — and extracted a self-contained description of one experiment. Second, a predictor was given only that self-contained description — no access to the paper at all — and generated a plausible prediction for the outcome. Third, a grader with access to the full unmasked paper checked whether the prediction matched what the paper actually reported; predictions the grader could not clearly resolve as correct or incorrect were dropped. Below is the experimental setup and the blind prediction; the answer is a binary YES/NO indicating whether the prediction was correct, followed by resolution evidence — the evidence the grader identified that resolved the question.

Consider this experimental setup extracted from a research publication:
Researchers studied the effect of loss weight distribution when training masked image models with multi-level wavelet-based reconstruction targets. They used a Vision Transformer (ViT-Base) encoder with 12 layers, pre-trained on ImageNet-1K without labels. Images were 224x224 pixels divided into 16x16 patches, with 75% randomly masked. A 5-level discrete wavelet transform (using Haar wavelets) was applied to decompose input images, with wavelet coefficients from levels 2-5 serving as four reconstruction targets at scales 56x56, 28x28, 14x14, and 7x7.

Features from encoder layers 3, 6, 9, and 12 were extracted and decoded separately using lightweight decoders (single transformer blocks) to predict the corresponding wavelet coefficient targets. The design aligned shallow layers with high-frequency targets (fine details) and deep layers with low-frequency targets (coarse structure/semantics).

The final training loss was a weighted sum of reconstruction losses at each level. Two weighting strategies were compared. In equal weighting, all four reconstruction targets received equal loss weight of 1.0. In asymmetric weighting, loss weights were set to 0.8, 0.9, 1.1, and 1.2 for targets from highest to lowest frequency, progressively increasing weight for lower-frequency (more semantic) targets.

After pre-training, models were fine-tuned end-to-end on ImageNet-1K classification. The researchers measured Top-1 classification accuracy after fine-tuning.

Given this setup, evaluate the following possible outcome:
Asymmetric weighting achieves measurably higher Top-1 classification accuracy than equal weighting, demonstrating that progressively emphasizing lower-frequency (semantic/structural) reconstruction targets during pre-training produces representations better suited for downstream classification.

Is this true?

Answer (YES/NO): YES